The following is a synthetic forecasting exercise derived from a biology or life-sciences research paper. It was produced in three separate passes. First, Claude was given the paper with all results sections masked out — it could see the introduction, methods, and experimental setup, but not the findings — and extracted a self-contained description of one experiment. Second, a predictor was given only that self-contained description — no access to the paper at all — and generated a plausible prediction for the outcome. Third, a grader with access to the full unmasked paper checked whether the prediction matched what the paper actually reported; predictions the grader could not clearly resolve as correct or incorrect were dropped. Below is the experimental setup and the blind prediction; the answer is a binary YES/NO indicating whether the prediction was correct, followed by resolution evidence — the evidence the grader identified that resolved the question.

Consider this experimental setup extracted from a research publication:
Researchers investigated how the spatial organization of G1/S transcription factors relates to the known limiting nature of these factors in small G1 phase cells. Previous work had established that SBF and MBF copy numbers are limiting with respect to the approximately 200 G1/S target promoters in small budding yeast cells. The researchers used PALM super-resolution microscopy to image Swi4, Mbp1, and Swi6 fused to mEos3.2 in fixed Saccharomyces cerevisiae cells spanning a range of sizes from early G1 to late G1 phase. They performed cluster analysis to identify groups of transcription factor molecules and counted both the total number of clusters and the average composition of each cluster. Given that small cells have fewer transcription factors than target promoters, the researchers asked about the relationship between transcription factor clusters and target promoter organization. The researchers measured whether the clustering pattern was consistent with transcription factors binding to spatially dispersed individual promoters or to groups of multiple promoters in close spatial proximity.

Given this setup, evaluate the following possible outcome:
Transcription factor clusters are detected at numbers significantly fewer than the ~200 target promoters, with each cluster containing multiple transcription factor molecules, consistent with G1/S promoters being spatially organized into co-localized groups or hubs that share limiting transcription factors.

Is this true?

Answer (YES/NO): YES